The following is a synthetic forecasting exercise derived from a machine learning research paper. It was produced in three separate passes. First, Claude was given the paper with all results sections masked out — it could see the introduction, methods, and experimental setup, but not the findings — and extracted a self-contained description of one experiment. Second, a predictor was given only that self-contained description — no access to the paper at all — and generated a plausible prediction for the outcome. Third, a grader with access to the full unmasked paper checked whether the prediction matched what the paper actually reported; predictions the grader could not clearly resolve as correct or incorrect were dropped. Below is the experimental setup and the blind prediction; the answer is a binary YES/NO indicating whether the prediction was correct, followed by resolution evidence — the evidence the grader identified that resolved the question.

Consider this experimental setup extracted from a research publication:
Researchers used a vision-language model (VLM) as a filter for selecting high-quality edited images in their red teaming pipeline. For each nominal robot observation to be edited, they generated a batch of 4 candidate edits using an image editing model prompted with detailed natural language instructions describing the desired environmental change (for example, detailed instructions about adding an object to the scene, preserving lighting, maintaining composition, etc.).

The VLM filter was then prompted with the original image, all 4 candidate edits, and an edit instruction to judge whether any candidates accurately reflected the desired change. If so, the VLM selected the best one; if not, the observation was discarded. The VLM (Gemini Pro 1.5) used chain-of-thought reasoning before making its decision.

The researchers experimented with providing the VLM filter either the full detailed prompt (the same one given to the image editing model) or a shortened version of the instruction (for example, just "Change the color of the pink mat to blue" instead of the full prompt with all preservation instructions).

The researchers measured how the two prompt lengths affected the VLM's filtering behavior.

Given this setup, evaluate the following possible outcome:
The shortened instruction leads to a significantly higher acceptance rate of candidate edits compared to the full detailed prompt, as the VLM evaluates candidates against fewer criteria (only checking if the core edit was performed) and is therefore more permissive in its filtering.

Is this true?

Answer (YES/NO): YES